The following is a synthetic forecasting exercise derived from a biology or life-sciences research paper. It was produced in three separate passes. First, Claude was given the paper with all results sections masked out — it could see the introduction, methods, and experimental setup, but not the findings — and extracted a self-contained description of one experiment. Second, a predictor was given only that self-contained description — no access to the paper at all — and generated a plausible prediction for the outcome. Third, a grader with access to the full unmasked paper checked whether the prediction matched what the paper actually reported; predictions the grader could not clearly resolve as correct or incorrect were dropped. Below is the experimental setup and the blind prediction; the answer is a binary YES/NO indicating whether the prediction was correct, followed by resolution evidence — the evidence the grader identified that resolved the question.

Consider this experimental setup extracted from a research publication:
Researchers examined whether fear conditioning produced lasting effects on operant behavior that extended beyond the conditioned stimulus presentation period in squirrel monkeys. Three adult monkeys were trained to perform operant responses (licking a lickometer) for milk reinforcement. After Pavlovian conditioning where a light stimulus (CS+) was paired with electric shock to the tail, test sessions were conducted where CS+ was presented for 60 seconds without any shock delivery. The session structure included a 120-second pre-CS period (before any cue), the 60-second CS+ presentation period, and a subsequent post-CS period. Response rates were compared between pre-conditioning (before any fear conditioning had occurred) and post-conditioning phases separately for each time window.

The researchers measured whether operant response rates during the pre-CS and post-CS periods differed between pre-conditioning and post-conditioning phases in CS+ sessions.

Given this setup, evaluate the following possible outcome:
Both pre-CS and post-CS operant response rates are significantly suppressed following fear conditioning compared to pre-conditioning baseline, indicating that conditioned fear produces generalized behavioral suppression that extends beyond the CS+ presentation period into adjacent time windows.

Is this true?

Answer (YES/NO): NO